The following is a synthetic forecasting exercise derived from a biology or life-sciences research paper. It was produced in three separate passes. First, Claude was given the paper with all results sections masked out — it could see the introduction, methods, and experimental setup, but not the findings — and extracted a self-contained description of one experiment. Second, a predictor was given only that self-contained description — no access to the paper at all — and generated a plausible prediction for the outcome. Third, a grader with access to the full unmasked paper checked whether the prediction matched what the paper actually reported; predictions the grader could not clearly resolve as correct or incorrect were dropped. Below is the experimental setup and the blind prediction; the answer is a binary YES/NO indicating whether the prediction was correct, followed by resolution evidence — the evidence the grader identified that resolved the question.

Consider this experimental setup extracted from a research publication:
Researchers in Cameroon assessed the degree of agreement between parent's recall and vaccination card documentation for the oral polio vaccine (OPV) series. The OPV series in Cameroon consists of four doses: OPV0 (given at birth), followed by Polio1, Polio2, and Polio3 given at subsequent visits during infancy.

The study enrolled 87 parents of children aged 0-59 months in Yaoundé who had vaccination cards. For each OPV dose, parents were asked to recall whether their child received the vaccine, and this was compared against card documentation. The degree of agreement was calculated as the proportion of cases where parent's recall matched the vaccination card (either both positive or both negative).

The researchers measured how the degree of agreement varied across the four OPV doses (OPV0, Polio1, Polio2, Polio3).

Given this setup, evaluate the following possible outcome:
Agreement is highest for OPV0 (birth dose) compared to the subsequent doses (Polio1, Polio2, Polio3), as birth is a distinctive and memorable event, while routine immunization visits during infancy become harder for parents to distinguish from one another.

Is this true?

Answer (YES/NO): YES